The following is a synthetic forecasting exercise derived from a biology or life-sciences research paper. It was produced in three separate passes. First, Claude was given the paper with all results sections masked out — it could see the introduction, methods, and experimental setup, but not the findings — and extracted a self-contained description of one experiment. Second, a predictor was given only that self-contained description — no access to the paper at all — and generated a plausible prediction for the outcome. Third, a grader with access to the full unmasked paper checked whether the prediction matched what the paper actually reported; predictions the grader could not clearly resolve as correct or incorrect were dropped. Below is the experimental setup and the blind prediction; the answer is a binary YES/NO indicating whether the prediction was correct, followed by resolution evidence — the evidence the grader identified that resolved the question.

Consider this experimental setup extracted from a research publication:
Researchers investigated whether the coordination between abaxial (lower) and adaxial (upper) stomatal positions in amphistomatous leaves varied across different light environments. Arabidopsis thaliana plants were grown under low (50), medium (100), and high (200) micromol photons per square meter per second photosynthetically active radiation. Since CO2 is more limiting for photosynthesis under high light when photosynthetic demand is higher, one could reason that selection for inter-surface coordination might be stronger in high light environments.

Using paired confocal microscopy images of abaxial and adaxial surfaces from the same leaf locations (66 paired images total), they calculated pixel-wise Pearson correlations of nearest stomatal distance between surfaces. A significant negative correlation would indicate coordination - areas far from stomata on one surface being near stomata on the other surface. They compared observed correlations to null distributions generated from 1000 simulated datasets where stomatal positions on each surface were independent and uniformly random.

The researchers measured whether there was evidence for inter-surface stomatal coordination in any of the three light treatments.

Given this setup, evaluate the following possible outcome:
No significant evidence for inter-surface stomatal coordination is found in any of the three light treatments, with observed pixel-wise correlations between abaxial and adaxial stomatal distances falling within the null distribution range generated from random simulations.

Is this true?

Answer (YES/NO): YES